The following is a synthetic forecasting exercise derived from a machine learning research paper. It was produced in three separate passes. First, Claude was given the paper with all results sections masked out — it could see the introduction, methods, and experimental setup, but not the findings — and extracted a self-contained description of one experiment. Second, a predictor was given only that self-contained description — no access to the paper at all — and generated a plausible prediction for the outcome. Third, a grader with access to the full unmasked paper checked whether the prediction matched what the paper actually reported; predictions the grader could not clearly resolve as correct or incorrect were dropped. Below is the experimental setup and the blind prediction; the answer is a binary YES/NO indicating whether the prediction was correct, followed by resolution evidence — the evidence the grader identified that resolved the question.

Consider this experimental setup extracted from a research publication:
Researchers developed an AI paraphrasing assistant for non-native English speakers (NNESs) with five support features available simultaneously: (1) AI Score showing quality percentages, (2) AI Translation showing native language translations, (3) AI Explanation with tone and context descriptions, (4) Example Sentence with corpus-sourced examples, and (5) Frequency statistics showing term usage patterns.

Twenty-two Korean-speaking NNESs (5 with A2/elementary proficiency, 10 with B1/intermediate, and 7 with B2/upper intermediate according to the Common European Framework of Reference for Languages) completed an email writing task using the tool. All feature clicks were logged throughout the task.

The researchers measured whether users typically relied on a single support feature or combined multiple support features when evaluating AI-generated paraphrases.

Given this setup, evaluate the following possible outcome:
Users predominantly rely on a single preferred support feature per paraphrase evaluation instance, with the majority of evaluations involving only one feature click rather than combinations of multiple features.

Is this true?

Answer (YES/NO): NO